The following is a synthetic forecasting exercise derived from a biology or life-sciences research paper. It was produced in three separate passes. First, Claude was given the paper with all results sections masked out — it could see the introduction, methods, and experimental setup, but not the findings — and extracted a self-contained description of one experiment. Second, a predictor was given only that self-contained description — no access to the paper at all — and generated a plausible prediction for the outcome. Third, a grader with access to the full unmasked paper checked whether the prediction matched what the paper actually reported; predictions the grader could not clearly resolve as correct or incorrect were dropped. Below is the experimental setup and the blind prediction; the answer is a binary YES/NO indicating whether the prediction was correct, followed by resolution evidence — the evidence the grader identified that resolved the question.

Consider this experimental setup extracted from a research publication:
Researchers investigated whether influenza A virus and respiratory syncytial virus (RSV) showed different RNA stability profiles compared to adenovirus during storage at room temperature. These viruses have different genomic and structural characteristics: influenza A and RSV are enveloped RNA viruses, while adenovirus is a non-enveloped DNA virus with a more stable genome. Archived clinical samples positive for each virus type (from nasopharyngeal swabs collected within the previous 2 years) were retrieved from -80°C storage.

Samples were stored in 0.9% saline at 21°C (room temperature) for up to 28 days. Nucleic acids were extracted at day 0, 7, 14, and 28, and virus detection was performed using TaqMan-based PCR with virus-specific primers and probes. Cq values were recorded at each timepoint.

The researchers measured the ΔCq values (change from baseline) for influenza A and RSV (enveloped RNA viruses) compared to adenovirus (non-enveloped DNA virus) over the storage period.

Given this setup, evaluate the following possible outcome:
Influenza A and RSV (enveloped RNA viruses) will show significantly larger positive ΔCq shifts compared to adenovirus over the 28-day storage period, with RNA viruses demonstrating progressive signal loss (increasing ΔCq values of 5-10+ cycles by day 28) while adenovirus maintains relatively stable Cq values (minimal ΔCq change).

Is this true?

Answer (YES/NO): NO